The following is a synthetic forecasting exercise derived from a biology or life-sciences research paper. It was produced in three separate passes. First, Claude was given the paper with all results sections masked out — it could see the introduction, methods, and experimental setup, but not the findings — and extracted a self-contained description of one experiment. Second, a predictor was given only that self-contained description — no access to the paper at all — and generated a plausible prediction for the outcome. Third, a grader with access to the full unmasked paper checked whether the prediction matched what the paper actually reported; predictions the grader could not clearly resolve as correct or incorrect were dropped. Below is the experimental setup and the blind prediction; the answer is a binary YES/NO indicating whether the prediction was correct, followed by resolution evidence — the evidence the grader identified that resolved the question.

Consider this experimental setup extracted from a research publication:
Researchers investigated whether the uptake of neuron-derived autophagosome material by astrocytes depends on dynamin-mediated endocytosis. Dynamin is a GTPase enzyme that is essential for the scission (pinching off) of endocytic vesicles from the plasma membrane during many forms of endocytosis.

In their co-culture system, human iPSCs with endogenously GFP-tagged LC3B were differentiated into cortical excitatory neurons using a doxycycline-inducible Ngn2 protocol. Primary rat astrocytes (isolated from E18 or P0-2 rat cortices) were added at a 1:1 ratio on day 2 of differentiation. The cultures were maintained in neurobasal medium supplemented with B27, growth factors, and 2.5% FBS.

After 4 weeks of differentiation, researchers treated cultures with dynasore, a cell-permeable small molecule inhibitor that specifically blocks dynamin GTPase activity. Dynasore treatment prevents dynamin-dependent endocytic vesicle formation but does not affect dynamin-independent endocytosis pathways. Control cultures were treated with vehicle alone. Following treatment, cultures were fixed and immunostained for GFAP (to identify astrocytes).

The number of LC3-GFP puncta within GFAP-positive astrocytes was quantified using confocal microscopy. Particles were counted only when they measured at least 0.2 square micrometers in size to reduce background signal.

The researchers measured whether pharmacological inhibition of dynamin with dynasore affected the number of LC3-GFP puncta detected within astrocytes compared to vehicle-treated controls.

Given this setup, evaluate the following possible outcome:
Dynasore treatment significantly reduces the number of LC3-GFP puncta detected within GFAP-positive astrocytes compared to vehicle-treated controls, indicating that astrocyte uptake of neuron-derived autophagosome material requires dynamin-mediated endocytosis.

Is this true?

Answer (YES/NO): YES